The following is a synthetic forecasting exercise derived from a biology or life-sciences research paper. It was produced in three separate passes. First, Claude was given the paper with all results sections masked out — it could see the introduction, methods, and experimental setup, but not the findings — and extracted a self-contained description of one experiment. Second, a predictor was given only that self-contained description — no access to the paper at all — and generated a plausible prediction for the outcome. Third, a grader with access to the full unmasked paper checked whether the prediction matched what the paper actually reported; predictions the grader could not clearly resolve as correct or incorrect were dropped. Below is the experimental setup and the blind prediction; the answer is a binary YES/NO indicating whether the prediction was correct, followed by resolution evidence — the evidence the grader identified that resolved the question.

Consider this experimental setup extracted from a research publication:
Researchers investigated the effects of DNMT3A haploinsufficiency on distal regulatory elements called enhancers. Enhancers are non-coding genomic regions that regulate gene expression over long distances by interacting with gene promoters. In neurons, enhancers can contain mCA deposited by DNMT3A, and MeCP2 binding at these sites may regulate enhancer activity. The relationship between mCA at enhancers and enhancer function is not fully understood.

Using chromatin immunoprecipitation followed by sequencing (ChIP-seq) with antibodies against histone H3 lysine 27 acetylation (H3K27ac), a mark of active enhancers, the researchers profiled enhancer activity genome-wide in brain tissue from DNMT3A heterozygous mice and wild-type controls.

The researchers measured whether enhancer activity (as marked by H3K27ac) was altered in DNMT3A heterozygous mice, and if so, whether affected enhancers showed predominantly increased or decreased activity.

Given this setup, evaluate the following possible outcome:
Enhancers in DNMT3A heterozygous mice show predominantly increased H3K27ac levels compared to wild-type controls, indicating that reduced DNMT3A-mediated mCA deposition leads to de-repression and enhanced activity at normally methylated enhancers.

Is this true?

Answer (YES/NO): YES